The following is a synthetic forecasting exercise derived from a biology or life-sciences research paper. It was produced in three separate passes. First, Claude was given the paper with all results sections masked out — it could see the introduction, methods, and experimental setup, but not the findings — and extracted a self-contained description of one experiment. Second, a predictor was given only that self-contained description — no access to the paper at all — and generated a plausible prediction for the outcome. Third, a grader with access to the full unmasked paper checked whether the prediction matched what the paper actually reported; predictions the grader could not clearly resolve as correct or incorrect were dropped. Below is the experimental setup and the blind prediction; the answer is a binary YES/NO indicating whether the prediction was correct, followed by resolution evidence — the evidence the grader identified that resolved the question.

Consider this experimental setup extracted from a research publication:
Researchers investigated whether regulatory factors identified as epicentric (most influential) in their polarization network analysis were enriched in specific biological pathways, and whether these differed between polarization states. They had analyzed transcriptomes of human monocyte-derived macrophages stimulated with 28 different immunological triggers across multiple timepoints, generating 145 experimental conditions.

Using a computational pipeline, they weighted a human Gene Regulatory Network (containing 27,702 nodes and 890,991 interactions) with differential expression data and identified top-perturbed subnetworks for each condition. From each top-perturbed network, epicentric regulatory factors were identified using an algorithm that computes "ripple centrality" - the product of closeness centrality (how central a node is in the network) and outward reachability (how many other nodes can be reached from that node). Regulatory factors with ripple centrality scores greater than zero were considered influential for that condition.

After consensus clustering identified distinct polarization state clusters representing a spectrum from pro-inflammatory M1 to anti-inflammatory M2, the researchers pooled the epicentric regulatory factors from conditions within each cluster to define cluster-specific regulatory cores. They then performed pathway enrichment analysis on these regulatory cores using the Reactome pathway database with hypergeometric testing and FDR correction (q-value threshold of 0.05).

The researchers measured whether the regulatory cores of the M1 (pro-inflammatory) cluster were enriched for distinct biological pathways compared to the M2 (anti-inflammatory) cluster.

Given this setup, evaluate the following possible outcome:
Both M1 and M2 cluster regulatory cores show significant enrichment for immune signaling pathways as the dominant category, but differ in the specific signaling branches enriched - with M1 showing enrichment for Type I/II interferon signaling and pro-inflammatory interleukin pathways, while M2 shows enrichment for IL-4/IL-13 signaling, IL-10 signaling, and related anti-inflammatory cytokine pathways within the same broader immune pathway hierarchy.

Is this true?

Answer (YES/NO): NO